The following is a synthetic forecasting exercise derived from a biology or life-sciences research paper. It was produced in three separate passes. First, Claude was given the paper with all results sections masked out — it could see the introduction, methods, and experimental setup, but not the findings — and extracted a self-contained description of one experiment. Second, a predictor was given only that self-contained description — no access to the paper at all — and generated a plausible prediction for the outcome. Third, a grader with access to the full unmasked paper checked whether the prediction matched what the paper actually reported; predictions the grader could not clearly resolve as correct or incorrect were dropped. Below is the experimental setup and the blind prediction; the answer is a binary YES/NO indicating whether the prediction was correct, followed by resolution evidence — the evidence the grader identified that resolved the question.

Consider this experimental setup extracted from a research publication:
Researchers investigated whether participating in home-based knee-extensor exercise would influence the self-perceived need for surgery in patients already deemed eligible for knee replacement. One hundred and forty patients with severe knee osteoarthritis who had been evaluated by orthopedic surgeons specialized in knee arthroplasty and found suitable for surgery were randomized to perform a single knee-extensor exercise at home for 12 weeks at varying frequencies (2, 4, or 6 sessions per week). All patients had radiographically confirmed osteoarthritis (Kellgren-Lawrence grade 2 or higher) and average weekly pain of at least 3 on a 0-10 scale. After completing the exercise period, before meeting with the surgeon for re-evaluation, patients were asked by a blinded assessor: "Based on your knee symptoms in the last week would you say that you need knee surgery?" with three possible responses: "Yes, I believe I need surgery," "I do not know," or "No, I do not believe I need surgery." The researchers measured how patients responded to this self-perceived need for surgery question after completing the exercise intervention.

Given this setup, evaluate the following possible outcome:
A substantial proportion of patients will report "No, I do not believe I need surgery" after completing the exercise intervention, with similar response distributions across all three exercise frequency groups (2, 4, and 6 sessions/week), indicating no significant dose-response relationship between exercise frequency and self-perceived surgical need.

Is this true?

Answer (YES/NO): YES